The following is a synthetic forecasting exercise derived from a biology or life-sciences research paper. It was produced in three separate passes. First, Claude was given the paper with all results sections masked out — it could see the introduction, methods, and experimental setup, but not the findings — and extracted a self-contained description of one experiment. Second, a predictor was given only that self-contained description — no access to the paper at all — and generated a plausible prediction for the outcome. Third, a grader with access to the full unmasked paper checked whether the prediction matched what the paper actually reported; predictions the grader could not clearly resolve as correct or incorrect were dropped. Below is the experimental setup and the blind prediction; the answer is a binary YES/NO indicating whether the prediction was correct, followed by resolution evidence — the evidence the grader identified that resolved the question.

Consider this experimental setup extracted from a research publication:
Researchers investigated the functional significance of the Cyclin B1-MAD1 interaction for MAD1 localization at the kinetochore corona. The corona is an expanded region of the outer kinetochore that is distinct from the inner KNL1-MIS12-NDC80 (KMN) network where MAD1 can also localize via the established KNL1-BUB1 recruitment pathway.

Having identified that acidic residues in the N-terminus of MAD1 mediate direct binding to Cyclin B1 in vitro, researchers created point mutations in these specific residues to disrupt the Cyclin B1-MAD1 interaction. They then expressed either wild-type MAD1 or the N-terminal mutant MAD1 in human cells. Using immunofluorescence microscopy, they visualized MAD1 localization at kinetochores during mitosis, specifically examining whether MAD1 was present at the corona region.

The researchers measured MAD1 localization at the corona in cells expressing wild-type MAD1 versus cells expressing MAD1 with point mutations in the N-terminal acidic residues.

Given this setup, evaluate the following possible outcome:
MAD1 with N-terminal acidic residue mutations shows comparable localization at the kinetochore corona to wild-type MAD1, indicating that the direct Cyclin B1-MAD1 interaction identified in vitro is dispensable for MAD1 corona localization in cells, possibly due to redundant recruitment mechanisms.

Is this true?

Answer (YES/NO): NO